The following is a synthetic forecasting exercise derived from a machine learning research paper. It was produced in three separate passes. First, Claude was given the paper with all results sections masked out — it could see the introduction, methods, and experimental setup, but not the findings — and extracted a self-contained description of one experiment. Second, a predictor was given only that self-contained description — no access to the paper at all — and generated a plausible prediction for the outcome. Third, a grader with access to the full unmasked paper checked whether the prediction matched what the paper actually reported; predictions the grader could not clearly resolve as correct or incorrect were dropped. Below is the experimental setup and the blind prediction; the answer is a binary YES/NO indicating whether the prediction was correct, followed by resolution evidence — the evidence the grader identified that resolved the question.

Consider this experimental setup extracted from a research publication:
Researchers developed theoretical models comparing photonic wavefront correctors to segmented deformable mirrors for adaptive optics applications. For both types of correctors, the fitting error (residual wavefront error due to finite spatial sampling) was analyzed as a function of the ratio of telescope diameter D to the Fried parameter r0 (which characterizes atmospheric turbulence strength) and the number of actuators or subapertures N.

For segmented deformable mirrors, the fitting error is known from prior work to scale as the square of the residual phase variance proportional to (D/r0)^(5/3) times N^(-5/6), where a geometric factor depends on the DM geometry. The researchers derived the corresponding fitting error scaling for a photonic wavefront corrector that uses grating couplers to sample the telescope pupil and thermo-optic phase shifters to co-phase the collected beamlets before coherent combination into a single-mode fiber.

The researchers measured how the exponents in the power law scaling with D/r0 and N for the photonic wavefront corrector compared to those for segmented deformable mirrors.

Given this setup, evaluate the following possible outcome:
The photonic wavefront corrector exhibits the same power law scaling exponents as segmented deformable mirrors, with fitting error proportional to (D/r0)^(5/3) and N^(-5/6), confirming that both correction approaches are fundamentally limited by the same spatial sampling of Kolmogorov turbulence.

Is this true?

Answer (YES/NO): NO